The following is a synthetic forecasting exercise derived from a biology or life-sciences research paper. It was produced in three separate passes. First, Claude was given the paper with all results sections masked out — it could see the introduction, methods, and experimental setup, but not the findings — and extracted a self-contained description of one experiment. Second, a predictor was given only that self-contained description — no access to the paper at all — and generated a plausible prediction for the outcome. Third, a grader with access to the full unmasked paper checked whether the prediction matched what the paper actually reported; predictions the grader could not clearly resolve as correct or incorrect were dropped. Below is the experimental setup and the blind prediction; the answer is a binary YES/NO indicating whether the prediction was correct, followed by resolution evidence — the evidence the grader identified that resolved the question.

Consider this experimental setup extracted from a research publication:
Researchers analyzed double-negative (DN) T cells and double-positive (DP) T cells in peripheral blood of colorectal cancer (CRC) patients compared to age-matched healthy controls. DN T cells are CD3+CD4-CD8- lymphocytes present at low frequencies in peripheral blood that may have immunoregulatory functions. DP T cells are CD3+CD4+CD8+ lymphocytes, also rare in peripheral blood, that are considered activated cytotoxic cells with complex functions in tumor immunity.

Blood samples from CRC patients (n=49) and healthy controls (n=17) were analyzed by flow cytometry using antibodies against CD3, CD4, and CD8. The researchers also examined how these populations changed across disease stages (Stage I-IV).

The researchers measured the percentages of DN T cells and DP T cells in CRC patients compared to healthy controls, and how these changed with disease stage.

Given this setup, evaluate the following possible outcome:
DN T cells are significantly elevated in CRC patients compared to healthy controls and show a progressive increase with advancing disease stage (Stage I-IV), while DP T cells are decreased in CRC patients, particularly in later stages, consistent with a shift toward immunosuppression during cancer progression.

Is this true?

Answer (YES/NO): NO